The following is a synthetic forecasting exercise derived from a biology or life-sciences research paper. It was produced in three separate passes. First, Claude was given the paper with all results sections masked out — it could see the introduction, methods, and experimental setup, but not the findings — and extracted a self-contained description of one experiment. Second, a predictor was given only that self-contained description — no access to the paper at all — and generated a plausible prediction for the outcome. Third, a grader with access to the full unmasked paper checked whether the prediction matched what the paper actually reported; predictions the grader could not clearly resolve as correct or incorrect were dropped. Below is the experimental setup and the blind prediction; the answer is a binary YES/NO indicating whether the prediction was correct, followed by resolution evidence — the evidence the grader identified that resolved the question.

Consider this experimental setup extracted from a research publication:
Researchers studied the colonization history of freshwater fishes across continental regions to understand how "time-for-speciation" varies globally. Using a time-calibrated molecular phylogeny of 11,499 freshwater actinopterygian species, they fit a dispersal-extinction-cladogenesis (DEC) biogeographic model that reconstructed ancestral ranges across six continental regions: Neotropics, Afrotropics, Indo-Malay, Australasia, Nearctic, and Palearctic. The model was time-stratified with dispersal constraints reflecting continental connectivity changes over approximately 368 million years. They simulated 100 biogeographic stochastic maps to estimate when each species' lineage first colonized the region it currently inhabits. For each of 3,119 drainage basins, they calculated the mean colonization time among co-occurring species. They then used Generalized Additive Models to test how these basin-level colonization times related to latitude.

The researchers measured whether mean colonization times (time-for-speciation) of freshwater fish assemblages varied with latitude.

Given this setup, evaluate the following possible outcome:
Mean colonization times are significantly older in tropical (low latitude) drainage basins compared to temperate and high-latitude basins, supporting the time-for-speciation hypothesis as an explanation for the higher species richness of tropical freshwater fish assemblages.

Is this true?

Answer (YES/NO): YES